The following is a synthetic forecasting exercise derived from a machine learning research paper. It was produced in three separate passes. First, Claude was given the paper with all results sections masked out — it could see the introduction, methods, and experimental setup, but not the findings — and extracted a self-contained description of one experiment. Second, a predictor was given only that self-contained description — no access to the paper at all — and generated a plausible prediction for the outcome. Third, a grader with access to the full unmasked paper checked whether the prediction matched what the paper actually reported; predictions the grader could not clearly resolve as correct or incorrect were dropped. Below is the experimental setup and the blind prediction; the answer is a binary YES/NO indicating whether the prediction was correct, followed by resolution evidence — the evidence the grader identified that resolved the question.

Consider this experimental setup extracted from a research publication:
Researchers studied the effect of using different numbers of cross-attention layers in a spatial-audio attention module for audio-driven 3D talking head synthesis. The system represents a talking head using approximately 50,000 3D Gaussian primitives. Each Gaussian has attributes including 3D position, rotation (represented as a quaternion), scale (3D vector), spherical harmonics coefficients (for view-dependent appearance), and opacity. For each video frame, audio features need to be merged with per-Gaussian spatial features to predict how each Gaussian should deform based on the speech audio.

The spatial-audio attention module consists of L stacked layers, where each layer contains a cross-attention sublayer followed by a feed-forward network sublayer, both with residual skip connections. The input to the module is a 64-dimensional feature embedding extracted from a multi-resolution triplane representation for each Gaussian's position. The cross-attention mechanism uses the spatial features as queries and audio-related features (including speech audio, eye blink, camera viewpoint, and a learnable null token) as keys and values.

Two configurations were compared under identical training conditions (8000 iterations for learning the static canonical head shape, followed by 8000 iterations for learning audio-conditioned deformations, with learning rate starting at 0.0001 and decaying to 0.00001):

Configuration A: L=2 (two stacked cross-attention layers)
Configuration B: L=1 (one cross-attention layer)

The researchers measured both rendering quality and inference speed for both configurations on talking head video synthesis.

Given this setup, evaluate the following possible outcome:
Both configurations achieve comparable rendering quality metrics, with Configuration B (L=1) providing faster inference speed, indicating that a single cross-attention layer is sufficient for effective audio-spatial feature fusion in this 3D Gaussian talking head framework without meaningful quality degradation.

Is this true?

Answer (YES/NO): YES